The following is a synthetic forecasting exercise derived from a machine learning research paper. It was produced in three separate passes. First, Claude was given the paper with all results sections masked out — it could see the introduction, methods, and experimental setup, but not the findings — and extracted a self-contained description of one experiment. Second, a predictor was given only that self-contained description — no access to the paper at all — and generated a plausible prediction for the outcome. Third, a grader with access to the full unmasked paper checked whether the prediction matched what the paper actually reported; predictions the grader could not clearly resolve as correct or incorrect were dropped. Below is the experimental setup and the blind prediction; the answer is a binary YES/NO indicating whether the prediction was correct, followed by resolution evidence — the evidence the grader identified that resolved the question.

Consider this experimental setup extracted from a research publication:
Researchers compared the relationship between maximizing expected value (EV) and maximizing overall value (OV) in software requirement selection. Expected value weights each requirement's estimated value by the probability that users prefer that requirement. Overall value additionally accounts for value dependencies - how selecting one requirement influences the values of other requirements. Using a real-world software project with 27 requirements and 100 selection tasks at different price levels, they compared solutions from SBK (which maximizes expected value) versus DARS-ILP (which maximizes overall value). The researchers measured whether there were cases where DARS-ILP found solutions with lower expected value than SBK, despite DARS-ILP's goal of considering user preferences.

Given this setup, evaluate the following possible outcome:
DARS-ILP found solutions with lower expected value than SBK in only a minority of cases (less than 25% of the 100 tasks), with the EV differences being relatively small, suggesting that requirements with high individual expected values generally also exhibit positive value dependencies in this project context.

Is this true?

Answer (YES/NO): NO